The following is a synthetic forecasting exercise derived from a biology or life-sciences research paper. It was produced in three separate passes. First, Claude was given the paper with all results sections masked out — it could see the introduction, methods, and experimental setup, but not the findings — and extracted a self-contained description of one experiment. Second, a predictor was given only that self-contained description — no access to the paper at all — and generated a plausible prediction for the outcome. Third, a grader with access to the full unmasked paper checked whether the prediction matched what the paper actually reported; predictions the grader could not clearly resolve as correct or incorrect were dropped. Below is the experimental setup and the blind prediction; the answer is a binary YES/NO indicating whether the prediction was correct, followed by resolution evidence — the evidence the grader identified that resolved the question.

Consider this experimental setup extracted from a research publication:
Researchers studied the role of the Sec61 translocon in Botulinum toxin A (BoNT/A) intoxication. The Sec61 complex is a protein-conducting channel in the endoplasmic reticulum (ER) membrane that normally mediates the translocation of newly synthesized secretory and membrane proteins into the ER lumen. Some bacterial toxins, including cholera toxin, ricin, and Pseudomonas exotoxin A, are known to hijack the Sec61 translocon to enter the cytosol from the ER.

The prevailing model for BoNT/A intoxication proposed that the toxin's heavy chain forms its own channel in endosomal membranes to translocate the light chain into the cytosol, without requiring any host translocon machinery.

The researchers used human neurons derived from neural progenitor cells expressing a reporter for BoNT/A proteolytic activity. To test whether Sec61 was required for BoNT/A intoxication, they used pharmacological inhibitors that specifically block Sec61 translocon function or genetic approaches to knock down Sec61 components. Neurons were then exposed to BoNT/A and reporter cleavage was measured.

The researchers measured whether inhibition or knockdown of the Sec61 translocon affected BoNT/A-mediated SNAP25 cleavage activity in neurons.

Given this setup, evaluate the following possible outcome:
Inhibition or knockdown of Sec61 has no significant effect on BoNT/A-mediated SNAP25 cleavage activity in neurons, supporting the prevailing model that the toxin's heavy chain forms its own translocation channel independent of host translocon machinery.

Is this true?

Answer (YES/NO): NO